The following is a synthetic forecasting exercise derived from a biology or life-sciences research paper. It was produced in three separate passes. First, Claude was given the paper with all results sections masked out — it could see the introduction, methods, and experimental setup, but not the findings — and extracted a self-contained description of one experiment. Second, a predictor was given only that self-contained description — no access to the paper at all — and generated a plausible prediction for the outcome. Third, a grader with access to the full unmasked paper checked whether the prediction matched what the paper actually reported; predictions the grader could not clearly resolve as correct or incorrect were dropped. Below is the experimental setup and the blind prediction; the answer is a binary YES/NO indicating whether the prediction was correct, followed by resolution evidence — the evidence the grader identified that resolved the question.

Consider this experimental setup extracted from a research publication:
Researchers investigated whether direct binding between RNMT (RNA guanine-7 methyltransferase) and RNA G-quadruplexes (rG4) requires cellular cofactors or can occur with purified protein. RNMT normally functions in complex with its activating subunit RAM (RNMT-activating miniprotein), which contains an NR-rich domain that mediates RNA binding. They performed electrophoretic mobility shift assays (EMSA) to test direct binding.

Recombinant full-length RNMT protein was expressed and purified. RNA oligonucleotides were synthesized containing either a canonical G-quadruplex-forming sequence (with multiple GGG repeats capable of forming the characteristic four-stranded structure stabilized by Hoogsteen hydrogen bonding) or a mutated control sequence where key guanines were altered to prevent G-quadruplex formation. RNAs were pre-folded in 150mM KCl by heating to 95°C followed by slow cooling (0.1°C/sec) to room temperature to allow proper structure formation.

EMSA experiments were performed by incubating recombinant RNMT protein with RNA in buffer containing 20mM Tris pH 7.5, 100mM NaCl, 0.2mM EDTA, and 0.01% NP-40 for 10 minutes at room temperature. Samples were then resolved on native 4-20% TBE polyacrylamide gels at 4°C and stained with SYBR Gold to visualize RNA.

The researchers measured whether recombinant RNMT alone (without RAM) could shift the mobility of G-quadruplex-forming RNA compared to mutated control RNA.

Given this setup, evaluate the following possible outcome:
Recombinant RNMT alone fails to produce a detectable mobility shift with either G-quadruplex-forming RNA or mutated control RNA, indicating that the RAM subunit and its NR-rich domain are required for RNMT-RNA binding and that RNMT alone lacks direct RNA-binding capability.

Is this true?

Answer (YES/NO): NO